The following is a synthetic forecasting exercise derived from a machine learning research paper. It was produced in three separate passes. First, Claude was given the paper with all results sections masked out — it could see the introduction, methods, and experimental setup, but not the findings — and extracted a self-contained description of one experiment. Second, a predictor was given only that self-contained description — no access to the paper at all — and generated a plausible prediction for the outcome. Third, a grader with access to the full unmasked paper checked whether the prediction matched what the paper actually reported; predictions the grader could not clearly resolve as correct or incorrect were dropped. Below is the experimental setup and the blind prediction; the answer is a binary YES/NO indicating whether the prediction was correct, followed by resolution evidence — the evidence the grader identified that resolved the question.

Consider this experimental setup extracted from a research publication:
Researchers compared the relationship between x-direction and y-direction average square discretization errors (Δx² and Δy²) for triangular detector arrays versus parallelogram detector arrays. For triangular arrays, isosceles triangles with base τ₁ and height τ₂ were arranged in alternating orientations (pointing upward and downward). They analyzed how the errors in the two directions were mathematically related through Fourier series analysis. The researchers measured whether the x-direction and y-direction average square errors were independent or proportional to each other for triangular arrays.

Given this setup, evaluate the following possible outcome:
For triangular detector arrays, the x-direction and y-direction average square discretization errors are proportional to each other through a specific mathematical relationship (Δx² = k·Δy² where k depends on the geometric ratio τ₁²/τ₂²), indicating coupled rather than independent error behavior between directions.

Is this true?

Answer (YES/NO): YES